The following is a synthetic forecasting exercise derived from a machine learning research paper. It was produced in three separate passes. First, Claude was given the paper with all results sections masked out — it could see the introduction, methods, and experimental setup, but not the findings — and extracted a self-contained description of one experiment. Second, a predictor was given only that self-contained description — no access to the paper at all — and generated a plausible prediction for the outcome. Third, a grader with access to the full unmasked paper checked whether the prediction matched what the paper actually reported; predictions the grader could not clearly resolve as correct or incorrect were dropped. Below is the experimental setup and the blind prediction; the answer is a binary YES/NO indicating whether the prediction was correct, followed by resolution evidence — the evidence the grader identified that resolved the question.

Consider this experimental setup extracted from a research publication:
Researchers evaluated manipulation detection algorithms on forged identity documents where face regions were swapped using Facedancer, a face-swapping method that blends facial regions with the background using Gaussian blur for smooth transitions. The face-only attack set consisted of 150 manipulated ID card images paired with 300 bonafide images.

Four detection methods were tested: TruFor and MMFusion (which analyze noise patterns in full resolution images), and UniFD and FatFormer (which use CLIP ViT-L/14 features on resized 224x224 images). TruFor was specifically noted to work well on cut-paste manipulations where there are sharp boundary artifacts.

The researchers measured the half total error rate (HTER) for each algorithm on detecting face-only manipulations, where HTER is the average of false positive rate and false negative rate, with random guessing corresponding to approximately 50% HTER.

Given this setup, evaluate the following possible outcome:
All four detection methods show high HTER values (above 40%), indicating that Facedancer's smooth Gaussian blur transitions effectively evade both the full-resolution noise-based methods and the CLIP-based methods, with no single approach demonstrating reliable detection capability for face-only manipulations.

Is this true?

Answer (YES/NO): NO